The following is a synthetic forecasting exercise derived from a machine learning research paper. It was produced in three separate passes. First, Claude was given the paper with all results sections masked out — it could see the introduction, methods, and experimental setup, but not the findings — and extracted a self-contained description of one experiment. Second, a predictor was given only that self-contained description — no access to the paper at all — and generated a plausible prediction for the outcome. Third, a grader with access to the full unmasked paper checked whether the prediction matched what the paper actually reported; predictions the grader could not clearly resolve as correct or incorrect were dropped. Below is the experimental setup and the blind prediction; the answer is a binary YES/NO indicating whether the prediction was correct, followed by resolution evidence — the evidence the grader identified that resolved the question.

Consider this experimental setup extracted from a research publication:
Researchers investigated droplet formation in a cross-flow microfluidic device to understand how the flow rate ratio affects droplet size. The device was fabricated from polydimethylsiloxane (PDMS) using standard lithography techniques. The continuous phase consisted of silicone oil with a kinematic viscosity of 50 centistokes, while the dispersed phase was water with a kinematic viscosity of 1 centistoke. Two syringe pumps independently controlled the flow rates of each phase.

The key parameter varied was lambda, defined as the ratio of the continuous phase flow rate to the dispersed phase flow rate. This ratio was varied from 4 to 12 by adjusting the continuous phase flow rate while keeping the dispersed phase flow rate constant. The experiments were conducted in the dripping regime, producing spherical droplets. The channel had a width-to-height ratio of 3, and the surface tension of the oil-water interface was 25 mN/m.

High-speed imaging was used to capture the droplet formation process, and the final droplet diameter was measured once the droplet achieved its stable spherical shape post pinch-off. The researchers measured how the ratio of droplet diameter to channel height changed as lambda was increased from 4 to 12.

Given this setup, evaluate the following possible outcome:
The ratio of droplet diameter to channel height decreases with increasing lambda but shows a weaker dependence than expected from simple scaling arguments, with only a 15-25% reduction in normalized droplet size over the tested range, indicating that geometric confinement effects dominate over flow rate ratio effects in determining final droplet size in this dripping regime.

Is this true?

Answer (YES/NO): NO